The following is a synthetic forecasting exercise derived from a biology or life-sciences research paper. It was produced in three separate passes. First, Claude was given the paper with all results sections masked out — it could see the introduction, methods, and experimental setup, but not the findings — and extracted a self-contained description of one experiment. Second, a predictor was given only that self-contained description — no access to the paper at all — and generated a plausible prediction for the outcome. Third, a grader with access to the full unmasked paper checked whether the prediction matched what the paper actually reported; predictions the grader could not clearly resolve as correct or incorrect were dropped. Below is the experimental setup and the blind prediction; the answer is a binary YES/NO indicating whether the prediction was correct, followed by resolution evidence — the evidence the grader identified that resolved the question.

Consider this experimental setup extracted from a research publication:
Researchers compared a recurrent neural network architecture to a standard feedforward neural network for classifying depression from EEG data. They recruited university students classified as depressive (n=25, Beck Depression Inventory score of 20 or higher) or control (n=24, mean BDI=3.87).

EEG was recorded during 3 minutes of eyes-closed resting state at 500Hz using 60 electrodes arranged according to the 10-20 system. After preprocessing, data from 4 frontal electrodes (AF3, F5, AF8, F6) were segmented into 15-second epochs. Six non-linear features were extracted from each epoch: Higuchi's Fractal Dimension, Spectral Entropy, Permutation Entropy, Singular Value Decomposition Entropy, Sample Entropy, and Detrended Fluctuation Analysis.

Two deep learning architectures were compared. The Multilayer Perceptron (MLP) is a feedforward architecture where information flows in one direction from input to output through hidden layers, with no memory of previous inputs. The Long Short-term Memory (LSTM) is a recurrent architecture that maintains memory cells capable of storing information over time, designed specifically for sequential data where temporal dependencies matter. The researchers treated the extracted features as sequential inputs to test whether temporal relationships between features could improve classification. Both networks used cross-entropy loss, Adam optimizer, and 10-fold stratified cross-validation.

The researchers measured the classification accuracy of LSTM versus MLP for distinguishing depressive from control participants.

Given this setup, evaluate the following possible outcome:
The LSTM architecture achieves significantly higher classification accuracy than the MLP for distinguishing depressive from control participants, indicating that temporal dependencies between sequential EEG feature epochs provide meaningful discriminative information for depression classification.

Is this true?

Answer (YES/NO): YES